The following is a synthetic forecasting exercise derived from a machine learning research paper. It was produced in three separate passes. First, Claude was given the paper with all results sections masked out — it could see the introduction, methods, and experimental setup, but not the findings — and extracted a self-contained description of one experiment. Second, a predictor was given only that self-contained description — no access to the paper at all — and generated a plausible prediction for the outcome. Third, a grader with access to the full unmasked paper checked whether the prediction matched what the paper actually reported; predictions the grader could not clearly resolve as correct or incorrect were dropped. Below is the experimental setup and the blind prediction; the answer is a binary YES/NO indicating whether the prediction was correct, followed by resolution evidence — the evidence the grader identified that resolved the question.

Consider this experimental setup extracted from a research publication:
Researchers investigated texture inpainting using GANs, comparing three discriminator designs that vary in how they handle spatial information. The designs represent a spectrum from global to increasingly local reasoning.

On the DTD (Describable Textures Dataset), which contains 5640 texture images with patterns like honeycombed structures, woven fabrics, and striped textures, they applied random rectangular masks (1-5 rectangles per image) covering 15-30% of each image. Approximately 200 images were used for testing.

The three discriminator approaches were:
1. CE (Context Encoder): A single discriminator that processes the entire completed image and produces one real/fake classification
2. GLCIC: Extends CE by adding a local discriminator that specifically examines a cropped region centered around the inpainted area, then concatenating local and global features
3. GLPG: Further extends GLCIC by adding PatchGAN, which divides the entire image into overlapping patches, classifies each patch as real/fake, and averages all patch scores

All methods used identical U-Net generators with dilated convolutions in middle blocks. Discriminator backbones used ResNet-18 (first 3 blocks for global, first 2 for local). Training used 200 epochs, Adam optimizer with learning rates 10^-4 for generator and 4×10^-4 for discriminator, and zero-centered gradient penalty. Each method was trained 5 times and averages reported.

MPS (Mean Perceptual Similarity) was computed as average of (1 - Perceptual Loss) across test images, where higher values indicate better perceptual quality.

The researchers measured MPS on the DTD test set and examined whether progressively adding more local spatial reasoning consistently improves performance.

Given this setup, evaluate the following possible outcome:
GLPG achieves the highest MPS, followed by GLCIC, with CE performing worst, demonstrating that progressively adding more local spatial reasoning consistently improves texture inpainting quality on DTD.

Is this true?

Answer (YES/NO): NO